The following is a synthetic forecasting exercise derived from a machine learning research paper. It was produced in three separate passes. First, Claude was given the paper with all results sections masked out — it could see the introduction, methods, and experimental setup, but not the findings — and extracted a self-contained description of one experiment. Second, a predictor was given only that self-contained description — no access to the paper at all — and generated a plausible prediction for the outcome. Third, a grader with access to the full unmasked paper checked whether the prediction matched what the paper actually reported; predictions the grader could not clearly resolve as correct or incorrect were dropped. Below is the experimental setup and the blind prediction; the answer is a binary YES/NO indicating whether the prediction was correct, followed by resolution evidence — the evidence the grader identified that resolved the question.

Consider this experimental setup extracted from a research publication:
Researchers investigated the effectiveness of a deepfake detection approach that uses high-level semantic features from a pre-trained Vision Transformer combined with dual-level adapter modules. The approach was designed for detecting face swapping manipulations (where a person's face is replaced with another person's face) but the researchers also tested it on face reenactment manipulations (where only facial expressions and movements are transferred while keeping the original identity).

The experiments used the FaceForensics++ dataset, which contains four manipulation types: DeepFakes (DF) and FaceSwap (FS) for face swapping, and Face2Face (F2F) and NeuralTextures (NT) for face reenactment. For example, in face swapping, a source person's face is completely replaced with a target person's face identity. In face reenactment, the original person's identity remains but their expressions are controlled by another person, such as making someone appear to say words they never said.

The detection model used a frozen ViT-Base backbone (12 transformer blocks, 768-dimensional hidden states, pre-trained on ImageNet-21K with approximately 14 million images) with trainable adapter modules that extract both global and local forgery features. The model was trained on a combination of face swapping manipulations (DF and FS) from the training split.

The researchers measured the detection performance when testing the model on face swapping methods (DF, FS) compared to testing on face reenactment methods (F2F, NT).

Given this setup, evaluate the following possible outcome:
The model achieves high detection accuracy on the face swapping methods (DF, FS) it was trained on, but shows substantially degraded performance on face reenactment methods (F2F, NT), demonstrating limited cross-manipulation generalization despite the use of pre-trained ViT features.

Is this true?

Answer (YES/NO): YES